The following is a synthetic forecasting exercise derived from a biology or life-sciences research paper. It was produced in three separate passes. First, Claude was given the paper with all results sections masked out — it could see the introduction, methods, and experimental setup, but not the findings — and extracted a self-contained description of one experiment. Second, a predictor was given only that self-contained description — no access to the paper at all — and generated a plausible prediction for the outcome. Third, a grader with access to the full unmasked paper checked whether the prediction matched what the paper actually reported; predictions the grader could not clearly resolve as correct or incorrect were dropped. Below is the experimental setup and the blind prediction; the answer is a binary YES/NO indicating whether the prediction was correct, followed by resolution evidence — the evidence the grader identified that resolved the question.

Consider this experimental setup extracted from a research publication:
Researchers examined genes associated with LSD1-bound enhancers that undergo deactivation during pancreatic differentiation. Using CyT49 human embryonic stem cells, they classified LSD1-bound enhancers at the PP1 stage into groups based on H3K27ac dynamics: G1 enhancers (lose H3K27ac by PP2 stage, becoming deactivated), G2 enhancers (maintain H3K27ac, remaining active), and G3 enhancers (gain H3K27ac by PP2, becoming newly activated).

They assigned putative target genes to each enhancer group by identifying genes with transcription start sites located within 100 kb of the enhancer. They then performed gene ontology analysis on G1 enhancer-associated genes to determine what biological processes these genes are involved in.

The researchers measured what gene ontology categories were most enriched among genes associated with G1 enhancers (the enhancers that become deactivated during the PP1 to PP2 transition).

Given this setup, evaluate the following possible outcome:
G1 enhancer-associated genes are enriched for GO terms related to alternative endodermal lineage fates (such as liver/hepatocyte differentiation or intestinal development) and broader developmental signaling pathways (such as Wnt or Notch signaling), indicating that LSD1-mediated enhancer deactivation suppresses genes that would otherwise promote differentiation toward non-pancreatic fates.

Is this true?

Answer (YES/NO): NO